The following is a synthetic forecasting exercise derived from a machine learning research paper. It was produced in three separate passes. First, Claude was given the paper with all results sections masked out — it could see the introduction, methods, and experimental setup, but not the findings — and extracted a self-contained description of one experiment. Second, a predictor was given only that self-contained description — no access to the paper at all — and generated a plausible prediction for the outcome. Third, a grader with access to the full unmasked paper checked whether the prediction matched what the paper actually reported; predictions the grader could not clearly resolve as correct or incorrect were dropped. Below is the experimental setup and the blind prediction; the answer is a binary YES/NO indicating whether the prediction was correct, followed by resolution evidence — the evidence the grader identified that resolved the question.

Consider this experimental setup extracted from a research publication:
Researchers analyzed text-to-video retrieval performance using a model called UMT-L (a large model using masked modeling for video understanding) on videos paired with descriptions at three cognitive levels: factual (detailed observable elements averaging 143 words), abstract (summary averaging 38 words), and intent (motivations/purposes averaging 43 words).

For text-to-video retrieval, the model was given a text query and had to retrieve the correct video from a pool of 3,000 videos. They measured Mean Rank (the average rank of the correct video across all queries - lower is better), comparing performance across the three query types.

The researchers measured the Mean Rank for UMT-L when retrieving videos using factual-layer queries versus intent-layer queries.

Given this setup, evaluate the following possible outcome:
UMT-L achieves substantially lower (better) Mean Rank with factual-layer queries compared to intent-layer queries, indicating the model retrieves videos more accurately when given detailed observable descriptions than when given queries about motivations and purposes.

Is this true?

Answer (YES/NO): YES